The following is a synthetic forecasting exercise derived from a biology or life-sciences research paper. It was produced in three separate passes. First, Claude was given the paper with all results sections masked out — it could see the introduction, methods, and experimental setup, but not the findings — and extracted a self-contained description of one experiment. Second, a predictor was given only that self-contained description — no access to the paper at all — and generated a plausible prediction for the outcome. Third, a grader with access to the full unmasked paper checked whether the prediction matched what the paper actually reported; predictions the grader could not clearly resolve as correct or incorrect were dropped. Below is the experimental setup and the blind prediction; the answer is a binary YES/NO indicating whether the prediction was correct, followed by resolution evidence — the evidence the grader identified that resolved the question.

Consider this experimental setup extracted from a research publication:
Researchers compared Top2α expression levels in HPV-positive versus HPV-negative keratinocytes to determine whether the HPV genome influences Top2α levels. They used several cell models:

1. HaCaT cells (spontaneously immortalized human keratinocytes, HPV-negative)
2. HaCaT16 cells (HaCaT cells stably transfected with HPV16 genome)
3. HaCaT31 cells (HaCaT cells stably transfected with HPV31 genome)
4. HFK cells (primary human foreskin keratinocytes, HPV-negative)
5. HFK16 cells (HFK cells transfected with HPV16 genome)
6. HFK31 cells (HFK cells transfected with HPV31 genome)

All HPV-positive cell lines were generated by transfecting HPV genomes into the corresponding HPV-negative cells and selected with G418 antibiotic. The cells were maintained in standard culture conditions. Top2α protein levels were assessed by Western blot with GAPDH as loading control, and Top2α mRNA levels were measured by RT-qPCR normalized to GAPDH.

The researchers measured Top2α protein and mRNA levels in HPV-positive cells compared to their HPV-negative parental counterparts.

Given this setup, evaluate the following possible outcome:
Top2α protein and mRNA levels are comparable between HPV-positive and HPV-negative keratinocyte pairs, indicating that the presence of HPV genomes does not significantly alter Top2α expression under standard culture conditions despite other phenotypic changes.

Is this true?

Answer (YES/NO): NO